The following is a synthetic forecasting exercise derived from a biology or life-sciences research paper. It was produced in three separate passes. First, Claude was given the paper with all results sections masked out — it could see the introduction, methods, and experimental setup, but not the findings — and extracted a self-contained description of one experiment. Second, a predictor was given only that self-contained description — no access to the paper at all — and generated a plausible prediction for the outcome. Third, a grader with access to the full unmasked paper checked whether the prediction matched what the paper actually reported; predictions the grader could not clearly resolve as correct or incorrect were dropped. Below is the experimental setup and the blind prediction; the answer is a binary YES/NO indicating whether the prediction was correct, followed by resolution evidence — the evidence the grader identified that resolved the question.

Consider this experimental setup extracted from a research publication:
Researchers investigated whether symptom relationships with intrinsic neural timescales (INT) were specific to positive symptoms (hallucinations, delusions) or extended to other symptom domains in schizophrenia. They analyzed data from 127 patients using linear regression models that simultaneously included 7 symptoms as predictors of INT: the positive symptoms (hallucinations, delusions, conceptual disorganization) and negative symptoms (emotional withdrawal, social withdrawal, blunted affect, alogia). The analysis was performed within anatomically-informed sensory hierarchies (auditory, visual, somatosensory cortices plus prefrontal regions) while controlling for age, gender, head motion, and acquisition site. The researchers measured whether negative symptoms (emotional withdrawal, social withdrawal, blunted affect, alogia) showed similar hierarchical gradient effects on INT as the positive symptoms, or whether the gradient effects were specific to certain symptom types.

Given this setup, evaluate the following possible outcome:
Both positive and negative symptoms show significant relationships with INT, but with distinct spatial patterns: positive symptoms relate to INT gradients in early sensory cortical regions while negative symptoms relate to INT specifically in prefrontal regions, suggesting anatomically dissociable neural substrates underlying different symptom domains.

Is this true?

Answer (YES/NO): NO